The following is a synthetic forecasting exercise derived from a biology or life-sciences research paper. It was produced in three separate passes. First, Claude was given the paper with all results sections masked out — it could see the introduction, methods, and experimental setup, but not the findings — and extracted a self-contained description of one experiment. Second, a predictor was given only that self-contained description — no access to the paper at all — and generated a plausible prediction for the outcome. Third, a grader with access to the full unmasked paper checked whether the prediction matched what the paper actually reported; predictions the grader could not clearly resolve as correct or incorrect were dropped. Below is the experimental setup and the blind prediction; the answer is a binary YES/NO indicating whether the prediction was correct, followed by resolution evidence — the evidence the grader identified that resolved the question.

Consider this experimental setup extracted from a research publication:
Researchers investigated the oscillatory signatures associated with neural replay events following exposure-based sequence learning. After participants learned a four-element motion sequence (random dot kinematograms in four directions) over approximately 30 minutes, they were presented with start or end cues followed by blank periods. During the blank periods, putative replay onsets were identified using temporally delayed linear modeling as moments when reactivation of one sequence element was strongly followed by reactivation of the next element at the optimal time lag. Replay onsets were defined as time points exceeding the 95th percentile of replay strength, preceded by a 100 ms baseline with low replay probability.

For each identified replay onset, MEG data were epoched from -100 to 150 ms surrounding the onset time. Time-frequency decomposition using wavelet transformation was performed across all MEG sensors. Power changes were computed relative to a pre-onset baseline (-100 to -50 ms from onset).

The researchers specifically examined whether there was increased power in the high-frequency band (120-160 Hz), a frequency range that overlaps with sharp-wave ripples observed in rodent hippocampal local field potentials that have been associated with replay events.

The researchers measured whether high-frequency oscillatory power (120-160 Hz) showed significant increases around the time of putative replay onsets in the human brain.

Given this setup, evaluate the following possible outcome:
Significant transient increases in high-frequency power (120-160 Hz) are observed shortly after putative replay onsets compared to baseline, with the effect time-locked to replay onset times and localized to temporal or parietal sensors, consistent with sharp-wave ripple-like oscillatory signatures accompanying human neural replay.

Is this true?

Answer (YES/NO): NO